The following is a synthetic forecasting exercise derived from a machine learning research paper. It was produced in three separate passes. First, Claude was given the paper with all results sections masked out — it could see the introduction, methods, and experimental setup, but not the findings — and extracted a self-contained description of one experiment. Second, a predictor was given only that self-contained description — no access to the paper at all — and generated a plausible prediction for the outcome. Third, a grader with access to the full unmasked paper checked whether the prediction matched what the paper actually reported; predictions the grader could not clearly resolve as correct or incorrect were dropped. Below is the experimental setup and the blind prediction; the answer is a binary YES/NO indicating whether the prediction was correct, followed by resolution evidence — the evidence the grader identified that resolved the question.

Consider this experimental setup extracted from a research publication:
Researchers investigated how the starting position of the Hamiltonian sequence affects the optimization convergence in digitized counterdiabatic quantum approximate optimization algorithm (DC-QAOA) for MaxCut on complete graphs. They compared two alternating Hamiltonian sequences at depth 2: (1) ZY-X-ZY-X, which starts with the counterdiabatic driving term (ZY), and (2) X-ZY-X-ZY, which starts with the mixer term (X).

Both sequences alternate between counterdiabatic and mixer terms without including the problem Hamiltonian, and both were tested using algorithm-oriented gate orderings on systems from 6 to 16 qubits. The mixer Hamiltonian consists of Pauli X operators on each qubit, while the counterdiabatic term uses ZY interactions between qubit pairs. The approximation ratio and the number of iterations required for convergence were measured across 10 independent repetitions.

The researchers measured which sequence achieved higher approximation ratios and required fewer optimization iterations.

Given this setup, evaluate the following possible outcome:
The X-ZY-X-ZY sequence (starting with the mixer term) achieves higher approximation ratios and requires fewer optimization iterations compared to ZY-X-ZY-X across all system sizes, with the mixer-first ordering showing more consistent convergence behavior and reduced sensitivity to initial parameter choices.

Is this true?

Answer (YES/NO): NO